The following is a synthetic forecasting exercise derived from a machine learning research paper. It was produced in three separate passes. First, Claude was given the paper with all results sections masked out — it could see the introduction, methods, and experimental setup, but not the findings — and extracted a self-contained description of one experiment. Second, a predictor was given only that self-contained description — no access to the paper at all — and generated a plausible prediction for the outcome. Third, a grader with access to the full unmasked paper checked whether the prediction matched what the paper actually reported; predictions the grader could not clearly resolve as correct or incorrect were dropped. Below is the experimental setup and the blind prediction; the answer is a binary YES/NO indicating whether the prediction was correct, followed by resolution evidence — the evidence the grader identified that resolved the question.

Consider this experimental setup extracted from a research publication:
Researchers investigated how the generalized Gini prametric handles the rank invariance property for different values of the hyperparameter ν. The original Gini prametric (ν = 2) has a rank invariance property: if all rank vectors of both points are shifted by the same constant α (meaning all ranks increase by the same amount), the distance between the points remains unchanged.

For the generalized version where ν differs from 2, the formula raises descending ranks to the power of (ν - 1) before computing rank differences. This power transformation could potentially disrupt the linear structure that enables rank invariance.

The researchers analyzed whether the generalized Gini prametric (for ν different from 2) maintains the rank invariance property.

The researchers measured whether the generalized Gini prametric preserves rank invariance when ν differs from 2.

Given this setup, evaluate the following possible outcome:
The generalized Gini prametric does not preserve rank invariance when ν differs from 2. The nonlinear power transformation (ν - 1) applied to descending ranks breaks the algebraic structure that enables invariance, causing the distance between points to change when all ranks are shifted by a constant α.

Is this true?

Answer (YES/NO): YES